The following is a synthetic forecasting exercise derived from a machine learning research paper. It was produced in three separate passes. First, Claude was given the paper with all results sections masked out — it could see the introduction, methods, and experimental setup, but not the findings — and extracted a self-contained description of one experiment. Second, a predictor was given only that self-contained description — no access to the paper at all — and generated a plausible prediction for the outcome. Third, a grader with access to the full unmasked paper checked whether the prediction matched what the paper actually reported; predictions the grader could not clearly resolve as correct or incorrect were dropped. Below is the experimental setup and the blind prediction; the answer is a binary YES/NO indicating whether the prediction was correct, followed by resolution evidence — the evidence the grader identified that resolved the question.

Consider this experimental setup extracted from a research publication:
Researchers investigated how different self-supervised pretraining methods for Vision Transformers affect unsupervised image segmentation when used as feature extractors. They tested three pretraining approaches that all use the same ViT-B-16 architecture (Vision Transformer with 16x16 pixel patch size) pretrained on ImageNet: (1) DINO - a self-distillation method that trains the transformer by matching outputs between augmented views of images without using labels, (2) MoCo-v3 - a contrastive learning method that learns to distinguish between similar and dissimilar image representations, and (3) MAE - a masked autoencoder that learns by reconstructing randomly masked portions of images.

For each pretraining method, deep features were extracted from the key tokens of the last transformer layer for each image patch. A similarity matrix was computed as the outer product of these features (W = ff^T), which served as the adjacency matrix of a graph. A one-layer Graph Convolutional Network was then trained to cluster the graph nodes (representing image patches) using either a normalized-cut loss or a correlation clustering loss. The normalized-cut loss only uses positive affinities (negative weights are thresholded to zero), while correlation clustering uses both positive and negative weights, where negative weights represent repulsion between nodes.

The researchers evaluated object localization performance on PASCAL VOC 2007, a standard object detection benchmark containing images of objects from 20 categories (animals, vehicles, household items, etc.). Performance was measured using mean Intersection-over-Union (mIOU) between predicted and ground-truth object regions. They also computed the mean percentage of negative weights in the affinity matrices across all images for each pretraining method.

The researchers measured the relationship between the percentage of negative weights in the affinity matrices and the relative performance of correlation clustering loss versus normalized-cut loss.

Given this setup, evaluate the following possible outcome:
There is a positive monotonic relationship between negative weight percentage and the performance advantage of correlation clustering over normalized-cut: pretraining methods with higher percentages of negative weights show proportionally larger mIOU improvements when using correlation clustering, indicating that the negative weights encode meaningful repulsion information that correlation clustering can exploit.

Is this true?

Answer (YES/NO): NO